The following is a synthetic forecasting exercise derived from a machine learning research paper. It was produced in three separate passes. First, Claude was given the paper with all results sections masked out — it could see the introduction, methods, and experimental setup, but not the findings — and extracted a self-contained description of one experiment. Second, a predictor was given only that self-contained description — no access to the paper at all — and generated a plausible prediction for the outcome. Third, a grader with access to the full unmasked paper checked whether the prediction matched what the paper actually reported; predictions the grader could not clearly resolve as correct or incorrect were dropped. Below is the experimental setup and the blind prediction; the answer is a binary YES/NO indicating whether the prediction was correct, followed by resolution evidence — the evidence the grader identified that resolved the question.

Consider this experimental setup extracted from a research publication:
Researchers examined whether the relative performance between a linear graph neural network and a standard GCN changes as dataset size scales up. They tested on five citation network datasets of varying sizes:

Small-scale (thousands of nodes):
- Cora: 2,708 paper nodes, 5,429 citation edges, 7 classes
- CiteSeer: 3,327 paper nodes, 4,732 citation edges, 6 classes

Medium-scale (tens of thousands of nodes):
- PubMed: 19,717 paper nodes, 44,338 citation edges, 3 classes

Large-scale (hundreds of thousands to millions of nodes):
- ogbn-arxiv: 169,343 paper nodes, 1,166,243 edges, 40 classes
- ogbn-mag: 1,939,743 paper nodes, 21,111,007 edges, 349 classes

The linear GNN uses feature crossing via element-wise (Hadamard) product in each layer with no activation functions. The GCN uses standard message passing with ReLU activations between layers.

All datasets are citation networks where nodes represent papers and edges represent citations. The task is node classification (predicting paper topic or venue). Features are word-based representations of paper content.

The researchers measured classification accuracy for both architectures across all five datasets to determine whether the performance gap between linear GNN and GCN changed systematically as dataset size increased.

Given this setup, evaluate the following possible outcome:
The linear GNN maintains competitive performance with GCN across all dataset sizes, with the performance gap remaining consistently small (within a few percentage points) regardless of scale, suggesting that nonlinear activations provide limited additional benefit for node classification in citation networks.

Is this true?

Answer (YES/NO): YES